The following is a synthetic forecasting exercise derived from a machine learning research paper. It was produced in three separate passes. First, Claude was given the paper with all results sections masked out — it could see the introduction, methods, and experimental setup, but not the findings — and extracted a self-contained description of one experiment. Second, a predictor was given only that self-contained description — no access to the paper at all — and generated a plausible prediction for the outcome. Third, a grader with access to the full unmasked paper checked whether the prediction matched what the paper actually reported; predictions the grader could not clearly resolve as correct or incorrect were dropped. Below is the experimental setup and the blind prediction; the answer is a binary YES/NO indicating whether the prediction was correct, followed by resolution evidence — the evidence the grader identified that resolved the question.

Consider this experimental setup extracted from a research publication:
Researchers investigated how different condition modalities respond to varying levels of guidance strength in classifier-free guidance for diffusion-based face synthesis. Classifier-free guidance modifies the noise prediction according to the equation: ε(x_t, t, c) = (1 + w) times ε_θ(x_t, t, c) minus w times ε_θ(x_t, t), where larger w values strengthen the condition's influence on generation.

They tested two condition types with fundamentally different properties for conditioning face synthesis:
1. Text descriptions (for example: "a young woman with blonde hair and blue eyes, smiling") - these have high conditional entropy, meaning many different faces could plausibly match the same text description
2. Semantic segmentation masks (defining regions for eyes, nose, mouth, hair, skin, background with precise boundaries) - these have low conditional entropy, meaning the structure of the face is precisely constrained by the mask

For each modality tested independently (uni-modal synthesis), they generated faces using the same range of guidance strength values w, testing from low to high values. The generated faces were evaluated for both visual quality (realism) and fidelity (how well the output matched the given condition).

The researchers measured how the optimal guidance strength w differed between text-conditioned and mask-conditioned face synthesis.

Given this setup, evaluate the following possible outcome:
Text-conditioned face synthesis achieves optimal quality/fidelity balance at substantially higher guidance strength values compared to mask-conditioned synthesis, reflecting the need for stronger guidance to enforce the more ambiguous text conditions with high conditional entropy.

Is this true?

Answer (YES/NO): YES